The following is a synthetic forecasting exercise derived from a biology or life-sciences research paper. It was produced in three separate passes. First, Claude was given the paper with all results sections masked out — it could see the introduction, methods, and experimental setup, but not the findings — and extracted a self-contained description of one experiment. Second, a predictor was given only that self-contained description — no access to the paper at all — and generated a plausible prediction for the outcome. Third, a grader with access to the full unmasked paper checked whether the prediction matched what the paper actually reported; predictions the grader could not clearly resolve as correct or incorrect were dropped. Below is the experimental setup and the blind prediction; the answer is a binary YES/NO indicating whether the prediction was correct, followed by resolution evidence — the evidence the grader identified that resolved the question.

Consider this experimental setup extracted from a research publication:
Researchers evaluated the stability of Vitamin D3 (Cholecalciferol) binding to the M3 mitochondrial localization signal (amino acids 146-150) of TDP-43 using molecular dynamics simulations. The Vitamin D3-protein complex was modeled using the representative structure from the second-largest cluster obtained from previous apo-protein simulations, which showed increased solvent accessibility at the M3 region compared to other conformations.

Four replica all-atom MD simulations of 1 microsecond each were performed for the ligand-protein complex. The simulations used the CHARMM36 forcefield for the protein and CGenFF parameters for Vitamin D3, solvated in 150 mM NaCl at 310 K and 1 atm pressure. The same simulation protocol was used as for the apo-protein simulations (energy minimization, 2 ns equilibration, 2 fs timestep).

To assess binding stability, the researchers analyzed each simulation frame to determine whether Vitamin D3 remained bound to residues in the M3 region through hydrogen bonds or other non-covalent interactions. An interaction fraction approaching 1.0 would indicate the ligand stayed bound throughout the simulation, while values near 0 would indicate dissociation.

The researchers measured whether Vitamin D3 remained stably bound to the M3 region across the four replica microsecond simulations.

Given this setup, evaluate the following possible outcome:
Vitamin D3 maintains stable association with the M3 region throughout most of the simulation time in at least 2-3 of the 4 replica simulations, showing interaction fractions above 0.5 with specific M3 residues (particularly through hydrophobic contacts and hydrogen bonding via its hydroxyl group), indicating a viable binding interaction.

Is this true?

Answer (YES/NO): YES